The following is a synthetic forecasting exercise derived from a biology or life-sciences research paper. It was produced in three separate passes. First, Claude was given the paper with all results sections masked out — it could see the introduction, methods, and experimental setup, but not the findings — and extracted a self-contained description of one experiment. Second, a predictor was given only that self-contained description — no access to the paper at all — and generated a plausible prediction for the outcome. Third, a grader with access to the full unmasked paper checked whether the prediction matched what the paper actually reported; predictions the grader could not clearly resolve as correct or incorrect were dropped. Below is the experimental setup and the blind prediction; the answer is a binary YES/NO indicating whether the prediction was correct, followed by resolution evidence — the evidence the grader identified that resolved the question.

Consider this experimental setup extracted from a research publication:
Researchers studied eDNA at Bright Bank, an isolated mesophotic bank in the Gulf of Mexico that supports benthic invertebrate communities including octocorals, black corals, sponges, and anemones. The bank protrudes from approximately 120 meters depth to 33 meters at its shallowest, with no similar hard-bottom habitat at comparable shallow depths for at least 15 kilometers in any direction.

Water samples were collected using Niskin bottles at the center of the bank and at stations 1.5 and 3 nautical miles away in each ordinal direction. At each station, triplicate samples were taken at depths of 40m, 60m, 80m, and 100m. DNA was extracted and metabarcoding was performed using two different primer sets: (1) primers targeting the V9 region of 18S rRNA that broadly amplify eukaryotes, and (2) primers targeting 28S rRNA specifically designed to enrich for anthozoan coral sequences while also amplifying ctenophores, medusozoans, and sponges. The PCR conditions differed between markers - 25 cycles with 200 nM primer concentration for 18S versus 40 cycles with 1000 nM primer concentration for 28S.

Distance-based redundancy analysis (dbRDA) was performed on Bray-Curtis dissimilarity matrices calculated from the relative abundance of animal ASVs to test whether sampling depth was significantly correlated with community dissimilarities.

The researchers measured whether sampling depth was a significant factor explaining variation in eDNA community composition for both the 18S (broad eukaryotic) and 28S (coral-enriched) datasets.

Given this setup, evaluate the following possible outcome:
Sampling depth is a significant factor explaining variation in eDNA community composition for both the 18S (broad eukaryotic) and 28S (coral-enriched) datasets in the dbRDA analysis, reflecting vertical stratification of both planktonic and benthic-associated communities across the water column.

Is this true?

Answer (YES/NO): YES